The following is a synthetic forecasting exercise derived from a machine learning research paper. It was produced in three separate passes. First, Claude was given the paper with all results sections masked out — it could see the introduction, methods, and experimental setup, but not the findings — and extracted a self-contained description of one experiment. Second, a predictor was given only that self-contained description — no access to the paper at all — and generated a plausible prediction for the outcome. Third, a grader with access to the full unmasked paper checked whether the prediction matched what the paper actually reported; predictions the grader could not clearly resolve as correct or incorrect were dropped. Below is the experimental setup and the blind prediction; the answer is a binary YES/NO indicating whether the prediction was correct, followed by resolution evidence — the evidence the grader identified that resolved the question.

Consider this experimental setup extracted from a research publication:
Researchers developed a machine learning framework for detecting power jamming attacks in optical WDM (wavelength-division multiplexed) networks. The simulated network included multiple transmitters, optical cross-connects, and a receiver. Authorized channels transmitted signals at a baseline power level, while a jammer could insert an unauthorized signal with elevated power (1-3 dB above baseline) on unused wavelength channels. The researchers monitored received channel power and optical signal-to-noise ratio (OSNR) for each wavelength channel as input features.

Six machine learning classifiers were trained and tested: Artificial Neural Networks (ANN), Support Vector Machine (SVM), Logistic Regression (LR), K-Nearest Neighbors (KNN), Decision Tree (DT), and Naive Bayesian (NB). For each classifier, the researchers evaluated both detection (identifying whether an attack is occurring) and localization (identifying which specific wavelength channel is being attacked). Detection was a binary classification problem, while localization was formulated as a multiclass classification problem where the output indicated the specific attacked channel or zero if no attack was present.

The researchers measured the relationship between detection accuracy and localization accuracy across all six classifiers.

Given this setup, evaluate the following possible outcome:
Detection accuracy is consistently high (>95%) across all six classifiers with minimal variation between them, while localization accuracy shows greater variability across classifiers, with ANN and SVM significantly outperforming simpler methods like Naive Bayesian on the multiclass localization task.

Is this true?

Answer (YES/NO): NO